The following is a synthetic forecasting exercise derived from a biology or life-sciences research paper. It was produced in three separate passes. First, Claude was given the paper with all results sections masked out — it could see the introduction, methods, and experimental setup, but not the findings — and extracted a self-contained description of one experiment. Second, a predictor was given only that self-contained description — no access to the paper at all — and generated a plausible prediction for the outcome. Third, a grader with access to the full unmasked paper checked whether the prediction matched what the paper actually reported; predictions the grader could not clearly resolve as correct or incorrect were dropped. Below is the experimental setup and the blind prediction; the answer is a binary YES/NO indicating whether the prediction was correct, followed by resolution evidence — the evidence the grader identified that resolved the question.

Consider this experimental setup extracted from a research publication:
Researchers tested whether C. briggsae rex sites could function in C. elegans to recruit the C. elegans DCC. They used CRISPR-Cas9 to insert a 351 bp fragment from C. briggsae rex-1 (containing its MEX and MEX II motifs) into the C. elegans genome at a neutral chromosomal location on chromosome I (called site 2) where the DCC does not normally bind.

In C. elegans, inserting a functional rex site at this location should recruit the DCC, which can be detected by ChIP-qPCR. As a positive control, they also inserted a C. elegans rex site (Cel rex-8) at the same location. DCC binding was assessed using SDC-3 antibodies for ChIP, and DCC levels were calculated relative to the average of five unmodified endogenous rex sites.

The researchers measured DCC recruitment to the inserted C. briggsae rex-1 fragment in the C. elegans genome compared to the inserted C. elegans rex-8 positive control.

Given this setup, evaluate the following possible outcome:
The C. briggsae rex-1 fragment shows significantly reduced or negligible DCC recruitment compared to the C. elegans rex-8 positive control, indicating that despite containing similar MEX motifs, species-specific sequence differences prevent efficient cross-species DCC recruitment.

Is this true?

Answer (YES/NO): NO